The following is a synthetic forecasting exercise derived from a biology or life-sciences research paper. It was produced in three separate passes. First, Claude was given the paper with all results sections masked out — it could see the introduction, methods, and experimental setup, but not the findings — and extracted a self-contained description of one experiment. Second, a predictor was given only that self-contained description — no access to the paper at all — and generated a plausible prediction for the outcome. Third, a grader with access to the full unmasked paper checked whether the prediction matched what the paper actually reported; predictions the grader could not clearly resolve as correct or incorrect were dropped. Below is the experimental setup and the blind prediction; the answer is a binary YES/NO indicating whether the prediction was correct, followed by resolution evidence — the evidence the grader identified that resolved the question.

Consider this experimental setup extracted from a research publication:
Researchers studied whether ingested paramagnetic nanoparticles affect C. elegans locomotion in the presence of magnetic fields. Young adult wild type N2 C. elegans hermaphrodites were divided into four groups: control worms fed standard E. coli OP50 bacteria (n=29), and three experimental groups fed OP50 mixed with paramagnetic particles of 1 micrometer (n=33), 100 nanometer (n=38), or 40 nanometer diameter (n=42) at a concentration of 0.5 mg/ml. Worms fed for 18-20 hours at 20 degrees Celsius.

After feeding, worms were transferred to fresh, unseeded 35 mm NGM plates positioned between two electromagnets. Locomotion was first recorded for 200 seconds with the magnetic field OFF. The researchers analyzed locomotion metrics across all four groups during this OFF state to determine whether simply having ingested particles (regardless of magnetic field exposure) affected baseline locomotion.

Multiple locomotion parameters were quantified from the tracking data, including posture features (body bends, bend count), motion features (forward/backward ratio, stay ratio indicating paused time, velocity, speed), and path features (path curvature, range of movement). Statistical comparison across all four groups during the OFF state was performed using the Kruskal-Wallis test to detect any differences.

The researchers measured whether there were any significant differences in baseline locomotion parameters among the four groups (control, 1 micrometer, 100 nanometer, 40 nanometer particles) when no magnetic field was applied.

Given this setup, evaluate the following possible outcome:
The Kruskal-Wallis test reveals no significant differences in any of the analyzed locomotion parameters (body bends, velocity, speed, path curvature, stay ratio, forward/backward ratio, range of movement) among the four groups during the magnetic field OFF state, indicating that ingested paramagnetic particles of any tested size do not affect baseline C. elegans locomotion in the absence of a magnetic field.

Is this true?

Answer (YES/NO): NO